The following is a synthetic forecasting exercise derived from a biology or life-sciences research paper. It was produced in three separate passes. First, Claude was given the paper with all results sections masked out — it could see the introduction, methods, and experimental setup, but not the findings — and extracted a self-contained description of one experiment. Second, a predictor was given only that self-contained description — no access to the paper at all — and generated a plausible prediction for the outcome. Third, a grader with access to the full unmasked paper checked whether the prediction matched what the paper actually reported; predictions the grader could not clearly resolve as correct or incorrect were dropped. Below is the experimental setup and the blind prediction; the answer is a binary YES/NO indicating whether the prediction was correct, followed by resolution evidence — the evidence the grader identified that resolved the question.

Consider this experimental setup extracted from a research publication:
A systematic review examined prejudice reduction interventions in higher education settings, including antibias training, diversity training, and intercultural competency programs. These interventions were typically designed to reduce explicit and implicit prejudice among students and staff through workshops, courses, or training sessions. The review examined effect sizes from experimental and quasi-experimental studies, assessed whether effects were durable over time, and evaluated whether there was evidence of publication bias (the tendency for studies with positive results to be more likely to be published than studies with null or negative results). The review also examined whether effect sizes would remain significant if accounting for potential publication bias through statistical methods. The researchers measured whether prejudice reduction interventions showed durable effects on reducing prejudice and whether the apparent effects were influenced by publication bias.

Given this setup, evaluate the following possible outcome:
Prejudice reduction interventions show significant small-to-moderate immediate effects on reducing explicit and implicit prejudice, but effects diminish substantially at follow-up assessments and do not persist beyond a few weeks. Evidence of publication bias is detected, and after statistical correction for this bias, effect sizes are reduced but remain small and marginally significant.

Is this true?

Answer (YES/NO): NO